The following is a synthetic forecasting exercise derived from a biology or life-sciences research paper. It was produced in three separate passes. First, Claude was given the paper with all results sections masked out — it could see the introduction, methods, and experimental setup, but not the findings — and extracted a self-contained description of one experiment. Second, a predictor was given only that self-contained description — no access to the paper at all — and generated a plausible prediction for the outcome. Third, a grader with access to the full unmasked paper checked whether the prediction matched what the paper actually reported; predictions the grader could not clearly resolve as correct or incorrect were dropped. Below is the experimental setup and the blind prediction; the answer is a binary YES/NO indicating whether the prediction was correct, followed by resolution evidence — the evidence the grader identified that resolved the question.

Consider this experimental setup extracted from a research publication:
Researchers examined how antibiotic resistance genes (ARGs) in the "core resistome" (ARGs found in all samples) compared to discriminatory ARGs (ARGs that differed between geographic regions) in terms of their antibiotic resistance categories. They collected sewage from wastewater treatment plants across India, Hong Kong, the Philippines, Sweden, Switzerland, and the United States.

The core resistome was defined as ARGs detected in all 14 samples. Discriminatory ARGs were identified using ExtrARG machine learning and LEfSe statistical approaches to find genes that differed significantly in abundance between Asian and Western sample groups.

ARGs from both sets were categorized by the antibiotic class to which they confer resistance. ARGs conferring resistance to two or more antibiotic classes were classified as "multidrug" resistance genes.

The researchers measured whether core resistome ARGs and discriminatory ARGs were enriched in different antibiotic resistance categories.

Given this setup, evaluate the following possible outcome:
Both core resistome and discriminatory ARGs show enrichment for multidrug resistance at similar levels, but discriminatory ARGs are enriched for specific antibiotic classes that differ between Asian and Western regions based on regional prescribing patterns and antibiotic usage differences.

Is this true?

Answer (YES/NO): NO